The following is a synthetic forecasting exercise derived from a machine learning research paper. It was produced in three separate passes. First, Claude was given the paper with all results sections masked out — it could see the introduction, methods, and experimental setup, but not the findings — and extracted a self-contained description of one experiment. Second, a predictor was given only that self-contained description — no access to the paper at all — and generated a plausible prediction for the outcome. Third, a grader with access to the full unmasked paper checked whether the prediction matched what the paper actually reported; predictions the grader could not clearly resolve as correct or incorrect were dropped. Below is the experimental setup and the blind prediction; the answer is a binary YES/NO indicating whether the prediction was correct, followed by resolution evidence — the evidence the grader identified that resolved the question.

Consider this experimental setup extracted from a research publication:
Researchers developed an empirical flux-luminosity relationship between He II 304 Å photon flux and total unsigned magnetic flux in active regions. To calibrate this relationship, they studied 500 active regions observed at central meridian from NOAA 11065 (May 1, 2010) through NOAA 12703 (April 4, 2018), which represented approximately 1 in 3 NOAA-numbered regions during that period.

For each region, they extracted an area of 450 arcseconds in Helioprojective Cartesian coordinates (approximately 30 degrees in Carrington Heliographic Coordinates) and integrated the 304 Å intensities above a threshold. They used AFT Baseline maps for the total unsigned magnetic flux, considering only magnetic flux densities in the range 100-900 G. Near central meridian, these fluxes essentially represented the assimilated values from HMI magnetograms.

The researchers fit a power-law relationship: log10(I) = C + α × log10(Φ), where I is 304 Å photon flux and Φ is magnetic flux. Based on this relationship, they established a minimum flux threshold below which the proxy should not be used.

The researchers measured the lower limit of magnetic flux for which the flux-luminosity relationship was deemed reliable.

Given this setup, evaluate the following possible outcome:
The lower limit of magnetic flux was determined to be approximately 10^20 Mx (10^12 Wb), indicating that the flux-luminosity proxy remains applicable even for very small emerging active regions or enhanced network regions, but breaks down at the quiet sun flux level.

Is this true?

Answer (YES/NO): NO